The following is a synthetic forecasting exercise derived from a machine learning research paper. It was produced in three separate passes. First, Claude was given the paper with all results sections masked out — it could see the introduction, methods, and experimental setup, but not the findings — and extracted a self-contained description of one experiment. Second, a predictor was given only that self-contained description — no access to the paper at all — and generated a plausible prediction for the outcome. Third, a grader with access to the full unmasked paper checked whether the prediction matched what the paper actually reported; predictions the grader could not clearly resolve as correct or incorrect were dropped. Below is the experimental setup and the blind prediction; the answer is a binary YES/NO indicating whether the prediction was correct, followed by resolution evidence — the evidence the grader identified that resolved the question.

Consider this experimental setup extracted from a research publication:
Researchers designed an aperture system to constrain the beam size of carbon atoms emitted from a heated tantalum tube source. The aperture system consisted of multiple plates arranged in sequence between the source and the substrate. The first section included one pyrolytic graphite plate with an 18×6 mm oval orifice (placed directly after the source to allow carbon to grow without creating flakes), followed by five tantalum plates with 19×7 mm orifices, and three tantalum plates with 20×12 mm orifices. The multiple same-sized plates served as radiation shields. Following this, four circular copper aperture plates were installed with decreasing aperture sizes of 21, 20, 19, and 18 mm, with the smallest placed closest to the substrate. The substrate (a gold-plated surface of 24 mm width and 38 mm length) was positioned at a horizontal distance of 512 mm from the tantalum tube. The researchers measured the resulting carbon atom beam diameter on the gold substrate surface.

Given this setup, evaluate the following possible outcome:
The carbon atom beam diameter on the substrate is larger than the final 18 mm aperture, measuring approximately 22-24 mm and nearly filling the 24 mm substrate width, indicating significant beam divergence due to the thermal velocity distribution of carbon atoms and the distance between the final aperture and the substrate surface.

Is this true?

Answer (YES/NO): NO